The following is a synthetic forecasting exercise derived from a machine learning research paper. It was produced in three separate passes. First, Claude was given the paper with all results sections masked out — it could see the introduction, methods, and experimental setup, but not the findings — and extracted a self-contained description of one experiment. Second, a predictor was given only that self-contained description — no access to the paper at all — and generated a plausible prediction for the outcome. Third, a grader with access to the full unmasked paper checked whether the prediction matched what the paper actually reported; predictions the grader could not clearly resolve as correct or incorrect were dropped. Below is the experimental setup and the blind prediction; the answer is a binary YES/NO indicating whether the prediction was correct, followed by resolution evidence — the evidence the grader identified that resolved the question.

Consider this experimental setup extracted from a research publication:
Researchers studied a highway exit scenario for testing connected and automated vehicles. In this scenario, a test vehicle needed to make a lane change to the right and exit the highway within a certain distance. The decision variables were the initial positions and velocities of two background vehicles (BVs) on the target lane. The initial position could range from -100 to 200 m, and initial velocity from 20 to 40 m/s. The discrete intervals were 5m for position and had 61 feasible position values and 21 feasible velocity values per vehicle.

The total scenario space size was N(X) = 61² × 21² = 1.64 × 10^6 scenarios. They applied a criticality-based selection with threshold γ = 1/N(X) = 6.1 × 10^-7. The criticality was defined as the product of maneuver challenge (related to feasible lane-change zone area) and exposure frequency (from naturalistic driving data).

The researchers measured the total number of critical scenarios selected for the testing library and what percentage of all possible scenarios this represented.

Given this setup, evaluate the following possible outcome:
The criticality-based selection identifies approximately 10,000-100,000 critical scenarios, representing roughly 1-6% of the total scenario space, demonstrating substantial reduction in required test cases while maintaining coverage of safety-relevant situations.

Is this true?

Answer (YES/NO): NO